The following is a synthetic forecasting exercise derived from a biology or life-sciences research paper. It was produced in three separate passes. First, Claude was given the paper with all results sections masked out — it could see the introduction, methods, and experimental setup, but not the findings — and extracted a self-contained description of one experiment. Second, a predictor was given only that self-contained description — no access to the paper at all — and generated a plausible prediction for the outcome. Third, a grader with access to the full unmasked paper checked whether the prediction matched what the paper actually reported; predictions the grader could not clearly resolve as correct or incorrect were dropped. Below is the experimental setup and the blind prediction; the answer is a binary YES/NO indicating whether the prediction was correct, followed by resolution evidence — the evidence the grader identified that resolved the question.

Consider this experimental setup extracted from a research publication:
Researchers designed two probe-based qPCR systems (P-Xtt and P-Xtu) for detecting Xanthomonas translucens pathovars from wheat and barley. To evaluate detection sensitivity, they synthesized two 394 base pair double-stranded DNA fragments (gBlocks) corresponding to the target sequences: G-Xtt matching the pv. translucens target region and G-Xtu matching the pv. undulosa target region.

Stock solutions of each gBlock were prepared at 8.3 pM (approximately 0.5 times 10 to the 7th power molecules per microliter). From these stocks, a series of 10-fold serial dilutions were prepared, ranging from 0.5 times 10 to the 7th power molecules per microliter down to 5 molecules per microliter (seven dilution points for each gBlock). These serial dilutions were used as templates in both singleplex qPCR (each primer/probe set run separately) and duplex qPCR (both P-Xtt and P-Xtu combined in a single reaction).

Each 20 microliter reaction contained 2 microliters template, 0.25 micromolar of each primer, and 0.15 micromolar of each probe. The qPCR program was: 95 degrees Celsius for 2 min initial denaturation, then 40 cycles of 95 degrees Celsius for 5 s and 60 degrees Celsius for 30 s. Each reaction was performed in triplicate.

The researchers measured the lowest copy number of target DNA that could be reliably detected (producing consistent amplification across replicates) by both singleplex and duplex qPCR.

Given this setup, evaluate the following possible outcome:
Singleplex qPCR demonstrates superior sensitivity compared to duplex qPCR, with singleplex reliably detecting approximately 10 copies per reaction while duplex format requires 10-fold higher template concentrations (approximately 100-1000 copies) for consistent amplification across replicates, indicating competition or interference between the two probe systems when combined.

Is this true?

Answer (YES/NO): NO